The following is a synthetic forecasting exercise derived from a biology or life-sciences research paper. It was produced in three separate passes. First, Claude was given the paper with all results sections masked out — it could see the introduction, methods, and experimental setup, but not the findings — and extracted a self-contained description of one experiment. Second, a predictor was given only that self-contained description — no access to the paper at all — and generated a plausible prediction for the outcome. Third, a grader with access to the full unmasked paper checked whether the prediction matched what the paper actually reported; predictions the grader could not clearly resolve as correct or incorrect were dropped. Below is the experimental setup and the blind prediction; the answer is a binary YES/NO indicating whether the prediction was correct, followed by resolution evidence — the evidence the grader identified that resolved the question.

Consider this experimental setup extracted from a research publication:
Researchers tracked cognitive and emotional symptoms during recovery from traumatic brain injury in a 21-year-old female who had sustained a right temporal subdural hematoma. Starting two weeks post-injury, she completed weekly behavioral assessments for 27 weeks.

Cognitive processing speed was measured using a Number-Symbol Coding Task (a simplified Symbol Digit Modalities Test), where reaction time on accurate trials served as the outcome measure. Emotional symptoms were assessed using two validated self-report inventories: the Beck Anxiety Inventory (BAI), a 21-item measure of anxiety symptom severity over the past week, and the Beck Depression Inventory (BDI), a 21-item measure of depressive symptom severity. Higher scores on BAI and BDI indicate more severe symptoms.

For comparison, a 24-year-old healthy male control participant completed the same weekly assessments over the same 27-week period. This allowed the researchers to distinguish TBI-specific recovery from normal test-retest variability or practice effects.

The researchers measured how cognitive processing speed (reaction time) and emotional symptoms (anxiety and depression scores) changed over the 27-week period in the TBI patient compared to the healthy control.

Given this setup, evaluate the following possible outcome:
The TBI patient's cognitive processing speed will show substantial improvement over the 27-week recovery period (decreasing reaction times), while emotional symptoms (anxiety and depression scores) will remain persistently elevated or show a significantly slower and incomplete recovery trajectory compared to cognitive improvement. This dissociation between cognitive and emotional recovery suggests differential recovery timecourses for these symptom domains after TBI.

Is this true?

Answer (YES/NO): NO